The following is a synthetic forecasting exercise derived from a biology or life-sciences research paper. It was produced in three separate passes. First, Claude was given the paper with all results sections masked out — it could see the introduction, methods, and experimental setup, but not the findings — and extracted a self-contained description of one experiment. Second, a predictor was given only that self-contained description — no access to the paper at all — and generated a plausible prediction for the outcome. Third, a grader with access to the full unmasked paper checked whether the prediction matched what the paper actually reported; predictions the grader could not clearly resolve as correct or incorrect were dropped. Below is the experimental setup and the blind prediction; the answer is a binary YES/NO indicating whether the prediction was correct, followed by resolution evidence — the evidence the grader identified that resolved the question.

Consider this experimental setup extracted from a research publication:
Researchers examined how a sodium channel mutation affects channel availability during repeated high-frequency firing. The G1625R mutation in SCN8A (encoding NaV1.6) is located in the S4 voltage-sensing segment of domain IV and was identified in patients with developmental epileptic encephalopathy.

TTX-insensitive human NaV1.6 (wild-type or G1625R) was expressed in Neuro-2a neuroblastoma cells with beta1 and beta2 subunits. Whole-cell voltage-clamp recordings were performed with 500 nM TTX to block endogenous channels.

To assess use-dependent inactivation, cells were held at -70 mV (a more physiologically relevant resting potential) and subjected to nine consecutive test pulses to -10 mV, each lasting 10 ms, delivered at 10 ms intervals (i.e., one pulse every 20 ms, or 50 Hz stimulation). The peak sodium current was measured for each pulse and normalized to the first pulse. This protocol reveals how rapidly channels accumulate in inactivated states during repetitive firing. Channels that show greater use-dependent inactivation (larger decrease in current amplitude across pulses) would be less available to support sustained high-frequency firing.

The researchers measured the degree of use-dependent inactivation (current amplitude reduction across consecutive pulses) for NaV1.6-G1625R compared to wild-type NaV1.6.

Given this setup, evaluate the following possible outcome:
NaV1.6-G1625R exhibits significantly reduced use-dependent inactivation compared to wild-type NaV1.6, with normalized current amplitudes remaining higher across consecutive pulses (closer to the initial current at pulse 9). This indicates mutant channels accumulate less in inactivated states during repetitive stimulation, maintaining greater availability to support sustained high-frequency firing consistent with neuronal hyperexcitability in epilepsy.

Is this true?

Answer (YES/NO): YES